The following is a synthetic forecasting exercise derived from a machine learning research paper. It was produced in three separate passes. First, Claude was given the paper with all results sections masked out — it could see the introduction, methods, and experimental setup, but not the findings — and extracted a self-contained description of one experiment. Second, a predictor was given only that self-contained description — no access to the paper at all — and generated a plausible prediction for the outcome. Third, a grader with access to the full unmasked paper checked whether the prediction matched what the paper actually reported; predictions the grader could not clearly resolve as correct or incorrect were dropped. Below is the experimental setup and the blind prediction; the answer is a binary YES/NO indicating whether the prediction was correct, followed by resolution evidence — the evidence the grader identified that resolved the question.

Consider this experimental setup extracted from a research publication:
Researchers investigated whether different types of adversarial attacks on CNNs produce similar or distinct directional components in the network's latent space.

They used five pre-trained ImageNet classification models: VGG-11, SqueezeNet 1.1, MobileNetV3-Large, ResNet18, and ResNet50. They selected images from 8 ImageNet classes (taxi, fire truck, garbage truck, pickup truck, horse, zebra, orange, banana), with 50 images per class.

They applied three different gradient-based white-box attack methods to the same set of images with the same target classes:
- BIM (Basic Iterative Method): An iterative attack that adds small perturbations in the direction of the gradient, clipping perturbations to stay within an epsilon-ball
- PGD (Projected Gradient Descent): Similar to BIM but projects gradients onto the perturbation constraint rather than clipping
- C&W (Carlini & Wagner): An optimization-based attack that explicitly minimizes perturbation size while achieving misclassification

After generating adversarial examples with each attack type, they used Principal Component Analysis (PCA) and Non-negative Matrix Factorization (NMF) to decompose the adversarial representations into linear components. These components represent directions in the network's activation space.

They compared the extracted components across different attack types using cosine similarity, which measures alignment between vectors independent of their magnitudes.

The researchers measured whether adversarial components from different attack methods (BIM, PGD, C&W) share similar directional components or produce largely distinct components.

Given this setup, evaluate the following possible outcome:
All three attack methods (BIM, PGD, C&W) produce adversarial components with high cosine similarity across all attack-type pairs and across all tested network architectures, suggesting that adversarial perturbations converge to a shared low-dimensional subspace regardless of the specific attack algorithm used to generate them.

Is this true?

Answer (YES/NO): YES